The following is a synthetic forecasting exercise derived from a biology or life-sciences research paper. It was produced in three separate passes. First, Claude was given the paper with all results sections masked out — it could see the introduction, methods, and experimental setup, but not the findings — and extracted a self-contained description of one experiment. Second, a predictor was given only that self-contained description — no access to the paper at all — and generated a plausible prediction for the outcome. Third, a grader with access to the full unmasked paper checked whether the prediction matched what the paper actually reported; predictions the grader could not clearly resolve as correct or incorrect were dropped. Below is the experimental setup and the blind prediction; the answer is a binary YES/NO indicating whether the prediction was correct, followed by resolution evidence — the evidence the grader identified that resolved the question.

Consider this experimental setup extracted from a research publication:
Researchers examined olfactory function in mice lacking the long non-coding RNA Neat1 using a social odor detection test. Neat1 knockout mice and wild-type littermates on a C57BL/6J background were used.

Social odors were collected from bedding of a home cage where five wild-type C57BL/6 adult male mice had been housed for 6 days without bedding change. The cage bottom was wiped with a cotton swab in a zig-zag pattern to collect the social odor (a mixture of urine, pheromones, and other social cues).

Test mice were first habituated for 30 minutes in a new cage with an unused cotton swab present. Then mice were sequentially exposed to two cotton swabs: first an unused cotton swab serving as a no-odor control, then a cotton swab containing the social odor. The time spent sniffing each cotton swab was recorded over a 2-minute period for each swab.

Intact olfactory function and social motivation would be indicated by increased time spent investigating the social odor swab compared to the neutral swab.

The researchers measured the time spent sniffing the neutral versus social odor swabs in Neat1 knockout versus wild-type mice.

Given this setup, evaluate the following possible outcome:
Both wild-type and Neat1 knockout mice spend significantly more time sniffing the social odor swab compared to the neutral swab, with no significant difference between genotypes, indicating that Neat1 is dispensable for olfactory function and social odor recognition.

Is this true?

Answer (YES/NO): NO